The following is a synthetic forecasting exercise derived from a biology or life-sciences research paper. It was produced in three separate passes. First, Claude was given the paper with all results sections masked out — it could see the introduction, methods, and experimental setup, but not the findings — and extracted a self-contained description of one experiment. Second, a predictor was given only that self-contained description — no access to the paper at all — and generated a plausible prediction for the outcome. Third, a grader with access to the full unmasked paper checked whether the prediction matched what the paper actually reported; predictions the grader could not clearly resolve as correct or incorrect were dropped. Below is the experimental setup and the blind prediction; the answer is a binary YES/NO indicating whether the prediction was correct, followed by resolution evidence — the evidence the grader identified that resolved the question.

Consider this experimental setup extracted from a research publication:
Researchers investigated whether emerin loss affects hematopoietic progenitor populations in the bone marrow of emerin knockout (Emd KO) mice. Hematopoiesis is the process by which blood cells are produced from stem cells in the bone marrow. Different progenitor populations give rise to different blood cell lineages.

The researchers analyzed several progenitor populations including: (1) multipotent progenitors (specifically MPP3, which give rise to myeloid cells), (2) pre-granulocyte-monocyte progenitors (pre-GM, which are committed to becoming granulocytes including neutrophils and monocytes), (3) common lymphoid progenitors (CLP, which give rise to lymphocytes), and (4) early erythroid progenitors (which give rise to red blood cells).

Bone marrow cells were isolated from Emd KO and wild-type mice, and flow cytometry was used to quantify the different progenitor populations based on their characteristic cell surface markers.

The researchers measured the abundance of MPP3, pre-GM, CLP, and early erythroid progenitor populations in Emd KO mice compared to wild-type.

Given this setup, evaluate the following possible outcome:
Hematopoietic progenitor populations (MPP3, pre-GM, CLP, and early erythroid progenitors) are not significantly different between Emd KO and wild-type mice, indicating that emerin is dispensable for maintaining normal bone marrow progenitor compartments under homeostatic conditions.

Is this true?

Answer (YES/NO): NO